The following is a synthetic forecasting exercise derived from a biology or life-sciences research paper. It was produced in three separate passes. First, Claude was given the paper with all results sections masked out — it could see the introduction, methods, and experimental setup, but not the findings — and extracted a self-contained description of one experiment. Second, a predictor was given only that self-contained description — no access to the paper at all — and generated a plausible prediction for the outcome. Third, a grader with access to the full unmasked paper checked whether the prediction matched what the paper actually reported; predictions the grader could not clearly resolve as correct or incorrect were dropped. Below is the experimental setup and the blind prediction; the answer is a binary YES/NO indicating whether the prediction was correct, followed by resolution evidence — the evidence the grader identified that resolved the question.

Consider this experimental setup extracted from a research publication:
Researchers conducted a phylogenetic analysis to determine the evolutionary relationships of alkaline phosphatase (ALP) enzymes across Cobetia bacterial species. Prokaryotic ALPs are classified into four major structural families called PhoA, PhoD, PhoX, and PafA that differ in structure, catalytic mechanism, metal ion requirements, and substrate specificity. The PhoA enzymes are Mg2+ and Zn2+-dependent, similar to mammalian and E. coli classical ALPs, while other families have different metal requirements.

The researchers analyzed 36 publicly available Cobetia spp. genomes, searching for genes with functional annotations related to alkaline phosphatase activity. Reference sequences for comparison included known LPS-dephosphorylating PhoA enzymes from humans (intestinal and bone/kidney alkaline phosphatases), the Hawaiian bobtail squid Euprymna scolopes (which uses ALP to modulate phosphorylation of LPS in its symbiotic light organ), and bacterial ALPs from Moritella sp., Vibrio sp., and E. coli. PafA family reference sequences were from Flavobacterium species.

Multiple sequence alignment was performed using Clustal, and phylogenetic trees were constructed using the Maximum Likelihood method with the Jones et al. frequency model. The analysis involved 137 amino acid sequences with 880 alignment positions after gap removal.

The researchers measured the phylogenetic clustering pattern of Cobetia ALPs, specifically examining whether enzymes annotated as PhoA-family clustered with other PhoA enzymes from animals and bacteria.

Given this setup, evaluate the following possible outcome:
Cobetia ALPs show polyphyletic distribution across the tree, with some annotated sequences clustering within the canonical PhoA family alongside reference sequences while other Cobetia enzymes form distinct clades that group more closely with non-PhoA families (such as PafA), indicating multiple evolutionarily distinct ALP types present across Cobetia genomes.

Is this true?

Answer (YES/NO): YES